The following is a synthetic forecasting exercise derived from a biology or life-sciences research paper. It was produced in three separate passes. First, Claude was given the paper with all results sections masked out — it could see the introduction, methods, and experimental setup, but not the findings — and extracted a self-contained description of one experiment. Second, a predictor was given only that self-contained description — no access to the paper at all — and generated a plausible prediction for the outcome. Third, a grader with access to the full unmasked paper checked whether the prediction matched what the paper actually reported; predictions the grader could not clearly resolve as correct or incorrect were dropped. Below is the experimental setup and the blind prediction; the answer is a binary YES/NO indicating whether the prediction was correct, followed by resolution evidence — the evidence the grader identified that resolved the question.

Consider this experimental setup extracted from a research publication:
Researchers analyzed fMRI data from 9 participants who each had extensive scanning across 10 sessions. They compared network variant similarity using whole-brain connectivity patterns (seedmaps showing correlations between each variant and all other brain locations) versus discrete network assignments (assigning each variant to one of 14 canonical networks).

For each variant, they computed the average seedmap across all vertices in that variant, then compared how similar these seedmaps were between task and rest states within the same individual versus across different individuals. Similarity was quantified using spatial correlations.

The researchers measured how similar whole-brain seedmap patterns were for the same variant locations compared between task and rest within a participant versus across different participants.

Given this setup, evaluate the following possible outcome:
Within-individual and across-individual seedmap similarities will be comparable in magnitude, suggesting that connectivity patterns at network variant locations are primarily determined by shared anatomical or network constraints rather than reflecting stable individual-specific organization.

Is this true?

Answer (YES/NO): NO